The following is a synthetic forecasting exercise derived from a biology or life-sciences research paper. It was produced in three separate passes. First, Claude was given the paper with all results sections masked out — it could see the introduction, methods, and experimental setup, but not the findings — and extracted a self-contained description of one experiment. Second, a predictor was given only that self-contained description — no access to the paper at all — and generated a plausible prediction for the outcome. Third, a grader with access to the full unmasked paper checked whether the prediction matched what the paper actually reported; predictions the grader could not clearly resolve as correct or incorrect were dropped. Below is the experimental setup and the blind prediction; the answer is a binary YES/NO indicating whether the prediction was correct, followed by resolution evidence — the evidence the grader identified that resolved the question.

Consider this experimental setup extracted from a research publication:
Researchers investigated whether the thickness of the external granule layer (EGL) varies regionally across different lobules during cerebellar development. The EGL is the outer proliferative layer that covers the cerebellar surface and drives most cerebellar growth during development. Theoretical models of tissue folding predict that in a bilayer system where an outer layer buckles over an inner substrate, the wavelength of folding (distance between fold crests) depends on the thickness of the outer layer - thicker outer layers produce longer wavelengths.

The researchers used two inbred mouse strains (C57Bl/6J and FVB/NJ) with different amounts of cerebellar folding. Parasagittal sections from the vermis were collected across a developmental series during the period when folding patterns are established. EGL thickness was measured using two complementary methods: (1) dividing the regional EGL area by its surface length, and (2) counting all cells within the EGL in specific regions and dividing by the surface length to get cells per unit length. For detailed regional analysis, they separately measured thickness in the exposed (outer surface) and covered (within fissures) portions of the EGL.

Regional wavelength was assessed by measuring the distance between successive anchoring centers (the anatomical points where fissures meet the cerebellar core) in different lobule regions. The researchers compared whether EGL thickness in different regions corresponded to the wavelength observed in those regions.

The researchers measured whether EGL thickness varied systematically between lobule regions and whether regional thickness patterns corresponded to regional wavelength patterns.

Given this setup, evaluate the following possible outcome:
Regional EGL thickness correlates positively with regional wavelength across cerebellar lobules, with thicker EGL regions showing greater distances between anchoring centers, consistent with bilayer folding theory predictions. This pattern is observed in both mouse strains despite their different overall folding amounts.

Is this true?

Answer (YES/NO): NO